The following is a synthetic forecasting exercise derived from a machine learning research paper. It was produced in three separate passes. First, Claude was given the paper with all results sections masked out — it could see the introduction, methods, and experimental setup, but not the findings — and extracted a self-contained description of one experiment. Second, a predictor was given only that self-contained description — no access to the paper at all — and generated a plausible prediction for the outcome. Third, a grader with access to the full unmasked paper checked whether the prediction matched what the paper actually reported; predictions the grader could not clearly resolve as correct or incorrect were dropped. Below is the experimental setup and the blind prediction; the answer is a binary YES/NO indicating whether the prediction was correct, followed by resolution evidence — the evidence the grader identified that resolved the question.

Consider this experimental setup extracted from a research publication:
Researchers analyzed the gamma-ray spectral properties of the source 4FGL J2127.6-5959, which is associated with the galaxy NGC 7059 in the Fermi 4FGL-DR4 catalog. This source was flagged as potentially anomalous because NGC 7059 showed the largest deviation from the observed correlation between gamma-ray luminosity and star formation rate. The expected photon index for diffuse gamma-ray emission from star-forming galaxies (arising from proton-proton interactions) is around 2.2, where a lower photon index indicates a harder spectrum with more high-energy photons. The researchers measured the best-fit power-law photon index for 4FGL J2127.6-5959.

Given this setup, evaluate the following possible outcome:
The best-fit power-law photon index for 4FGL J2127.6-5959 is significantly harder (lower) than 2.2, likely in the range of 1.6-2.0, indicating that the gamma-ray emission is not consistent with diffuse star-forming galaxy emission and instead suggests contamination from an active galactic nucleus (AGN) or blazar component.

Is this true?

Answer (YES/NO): YES